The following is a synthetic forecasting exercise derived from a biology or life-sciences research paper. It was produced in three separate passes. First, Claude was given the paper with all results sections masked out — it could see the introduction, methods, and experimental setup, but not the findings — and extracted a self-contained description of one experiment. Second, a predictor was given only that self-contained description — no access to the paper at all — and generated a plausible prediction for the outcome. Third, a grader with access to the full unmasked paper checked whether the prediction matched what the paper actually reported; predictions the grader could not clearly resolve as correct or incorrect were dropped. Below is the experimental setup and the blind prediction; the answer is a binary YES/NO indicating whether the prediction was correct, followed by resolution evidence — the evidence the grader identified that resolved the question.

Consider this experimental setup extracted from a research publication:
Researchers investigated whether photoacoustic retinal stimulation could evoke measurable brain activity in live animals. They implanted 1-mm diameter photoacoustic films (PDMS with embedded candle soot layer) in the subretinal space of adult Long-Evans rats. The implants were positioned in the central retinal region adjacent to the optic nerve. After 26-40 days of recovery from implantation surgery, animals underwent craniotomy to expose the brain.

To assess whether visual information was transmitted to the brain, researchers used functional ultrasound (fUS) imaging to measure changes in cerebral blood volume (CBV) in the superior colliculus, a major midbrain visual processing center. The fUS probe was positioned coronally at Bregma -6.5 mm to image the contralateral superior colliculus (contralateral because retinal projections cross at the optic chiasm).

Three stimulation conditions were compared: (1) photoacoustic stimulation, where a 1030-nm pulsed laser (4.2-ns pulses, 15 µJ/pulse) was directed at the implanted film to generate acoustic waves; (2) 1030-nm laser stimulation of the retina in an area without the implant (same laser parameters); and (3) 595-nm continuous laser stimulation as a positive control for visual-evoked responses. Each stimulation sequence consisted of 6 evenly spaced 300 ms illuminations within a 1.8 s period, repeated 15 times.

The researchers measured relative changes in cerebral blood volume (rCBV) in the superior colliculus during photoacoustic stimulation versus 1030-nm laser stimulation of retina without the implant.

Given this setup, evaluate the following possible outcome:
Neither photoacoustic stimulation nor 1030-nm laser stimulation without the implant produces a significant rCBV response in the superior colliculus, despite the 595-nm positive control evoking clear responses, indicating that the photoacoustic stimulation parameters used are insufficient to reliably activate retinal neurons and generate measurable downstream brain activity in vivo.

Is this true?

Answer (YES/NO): NO